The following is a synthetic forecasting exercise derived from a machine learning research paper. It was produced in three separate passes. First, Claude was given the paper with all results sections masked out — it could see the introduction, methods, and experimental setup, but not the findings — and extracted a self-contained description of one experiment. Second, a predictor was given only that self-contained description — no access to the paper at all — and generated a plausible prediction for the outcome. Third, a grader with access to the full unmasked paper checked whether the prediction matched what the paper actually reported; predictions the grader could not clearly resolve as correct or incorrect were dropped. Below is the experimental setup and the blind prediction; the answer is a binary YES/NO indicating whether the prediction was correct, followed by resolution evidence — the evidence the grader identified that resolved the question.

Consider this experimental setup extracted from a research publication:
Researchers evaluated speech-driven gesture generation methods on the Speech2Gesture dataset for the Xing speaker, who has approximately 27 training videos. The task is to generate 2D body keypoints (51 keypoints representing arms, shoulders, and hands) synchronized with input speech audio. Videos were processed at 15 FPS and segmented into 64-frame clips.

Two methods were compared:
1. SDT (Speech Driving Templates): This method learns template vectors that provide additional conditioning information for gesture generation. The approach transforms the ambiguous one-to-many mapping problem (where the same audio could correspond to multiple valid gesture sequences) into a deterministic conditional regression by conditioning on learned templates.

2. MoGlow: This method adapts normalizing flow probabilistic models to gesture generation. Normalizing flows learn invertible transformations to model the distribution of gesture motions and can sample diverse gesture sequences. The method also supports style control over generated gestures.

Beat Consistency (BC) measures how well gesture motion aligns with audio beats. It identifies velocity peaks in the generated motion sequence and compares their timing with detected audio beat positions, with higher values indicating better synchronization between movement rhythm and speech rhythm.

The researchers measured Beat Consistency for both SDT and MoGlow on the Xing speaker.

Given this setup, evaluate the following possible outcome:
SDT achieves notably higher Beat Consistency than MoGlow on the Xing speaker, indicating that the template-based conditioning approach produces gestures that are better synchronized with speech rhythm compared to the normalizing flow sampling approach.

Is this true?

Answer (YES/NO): YES